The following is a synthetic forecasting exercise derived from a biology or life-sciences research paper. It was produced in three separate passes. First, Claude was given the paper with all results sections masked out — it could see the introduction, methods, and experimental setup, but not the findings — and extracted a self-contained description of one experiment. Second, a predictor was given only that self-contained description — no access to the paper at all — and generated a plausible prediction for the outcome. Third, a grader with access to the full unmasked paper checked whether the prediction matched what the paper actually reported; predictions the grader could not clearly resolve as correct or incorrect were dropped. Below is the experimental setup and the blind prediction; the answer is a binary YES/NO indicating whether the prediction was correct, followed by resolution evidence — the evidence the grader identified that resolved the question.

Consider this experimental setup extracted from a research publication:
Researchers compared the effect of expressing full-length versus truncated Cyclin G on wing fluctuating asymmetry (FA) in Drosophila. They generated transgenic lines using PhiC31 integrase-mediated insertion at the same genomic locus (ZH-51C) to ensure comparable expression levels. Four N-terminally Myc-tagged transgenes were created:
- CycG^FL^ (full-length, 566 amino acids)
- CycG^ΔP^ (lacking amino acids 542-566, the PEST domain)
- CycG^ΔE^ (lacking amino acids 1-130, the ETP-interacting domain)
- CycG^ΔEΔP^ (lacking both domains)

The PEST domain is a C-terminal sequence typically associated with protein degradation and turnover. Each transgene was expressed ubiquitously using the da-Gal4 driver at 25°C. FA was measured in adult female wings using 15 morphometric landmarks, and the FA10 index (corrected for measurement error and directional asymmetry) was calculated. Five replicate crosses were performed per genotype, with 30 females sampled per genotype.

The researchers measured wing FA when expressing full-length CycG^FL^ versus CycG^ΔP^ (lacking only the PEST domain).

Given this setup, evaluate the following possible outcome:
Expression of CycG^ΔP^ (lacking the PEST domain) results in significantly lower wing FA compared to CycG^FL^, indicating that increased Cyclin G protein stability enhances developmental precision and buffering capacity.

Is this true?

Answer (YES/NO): NO